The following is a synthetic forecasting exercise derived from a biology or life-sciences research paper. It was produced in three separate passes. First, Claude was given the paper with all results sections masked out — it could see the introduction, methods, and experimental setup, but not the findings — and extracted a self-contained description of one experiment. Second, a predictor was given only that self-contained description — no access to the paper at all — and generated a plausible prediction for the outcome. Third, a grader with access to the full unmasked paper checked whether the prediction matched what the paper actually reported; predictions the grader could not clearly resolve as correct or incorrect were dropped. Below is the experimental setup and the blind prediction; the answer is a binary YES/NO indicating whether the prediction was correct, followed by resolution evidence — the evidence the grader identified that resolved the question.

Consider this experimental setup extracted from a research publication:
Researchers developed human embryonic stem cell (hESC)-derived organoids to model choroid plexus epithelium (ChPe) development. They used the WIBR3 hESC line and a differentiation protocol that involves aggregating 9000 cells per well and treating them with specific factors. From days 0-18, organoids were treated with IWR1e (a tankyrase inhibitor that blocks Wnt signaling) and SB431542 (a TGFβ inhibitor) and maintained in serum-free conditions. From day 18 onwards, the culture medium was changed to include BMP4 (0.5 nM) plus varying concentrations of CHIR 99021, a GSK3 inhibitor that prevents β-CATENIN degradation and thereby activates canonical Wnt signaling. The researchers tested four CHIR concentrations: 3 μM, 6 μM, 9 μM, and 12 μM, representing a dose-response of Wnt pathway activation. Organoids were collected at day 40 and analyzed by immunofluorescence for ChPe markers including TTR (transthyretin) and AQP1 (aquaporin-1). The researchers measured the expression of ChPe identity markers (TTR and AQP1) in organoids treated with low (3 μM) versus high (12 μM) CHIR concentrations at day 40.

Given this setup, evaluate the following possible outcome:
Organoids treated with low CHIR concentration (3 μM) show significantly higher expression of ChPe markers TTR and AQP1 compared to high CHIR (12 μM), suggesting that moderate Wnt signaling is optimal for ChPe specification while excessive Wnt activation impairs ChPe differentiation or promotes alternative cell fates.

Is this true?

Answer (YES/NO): YES